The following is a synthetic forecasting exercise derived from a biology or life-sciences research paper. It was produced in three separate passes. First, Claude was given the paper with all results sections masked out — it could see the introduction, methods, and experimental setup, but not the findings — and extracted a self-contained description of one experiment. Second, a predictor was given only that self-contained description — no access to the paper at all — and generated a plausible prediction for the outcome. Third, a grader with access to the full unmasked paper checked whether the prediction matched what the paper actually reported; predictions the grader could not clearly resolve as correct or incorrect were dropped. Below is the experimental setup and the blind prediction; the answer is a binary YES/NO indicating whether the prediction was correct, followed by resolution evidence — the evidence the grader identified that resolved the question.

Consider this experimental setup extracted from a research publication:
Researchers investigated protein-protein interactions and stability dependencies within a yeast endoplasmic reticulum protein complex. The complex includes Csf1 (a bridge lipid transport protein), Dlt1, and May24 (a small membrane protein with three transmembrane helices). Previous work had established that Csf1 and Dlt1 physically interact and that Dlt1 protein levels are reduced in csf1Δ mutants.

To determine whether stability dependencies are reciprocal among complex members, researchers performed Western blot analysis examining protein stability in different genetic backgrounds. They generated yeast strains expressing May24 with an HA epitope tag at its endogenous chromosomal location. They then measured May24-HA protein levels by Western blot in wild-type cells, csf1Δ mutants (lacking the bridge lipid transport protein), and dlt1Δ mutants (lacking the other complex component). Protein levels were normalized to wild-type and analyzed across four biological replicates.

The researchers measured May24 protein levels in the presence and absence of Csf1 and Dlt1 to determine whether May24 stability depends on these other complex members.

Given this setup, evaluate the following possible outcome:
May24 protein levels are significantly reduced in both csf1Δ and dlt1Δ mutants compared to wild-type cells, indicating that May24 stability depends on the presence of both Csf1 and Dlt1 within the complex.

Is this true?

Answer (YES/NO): NO